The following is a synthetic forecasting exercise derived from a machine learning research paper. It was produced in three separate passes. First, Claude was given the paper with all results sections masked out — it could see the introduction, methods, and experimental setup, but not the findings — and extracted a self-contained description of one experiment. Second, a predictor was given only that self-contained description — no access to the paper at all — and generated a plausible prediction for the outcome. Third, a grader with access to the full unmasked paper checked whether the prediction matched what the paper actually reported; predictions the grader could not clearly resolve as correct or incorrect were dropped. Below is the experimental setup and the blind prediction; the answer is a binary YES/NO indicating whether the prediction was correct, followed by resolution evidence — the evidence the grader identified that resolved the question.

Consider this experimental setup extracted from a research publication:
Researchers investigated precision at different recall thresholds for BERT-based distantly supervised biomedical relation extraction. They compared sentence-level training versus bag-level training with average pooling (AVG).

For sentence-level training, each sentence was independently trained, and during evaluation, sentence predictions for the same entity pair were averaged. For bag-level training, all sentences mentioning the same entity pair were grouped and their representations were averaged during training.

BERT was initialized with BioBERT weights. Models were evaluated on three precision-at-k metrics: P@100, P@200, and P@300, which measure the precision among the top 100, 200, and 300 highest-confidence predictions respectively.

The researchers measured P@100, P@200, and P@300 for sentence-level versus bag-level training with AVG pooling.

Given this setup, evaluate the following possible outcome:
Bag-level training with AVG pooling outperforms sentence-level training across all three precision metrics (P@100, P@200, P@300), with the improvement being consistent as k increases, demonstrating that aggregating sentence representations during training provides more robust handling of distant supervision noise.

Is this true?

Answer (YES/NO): NO